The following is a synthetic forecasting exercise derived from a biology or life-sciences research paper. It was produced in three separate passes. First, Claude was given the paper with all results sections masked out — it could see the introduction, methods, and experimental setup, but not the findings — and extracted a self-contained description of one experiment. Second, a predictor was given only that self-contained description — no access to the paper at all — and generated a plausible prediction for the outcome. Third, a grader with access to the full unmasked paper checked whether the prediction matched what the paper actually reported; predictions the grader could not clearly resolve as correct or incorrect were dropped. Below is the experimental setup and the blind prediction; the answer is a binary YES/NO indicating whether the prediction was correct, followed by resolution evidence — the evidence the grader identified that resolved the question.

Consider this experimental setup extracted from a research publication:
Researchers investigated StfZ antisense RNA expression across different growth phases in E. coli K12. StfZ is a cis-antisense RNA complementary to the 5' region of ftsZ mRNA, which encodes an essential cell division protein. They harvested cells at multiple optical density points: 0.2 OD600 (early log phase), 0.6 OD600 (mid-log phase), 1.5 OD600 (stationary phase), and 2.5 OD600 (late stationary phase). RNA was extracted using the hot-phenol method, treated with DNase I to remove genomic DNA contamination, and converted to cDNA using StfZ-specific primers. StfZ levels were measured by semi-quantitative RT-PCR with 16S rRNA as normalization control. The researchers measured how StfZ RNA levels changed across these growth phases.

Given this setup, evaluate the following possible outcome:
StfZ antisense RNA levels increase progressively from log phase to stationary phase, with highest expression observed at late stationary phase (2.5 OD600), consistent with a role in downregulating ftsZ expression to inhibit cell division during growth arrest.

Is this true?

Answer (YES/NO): NO